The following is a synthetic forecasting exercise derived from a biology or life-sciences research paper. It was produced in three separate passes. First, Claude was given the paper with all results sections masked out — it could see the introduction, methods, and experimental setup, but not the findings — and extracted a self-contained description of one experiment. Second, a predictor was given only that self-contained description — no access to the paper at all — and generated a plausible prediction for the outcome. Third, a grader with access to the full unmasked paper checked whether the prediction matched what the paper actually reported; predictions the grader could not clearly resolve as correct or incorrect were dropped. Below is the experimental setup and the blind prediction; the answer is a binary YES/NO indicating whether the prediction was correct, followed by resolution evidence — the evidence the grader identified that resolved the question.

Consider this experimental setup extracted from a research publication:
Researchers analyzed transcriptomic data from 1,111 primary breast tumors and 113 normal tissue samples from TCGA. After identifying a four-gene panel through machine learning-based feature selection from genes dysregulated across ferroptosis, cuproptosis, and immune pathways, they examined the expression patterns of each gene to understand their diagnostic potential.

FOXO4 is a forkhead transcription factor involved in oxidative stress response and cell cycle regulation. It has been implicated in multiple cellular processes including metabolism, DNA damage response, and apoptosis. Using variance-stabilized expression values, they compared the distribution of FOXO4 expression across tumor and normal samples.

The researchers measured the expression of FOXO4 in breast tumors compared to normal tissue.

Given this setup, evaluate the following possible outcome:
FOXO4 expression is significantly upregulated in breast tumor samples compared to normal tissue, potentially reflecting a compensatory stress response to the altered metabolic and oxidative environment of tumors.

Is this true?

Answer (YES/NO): NO